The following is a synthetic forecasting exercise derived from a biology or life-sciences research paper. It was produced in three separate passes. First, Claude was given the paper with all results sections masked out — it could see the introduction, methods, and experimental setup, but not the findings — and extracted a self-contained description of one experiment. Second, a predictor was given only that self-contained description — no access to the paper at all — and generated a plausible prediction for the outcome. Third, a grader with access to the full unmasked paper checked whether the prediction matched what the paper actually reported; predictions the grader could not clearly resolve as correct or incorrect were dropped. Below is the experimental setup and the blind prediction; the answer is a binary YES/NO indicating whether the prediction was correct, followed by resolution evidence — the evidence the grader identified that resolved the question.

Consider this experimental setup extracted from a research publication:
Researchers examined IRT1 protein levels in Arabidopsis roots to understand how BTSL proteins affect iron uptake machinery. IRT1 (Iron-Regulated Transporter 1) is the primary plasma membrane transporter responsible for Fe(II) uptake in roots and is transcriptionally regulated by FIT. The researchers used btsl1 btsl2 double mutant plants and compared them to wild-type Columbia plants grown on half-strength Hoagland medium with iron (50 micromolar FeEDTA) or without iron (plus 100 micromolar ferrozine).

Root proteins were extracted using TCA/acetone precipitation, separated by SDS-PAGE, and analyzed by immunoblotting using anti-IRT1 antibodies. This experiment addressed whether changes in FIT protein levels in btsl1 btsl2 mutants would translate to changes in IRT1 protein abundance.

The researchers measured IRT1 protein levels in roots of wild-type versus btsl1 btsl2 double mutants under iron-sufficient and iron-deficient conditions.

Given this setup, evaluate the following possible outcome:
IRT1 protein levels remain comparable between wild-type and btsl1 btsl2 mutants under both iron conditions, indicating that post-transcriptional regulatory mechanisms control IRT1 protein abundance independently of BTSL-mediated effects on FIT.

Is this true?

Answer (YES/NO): NO